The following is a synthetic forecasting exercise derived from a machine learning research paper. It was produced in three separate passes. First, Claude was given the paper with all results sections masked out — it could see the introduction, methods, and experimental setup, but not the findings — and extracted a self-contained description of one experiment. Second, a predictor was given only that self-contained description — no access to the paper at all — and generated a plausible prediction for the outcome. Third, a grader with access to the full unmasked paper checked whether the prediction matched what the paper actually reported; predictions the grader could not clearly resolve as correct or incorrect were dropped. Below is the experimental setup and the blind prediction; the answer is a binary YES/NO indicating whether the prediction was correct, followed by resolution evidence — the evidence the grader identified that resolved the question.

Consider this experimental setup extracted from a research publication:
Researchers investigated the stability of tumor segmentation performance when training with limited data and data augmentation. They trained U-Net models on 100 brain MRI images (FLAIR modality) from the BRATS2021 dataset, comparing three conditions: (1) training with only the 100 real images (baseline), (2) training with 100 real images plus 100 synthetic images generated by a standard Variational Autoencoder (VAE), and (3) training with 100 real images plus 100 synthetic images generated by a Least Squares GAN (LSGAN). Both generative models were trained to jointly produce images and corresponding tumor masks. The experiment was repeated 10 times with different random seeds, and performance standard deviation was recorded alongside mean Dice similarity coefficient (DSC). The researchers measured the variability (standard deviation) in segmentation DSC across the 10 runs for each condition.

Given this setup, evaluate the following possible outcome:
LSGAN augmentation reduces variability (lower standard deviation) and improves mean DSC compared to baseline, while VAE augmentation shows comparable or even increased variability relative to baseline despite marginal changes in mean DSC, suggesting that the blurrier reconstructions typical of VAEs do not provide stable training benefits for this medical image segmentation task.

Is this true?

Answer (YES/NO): NO